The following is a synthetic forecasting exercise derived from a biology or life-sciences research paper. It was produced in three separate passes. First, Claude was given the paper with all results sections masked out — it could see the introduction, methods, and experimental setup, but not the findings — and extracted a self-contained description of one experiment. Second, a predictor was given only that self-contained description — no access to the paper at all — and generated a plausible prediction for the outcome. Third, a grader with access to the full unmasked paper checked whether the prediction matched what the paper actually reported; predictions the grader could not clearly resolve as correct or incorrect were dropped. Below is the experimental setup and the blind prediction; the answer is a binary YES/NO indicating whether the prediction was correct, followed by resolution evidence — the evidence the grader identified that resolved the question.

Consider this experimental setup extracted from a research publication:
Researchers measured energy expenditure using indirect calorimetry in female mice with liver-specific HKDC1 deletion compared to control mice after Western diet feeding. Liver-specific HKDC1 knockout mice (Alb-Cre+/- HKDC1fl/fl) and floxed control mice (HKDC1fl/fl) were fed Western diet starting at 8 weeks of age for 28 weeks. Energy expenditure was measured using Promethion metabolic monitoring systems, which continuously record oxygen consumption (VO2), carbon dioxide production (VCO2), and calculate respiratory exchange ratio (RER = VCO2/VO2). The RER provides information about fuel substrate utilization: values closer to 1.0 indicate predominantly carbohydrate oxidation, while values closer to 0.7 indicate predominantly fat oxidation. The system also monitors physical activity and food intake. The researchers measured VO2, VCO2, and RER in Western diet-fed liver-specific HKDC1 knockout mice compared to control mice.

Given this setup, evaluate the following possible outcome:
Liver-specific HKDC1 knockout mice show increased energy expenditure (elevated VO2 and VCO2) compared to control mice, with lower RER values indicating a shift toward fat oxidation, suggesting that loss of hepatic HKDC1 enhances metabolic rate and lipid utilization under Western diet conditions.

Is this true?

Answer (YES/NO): NO